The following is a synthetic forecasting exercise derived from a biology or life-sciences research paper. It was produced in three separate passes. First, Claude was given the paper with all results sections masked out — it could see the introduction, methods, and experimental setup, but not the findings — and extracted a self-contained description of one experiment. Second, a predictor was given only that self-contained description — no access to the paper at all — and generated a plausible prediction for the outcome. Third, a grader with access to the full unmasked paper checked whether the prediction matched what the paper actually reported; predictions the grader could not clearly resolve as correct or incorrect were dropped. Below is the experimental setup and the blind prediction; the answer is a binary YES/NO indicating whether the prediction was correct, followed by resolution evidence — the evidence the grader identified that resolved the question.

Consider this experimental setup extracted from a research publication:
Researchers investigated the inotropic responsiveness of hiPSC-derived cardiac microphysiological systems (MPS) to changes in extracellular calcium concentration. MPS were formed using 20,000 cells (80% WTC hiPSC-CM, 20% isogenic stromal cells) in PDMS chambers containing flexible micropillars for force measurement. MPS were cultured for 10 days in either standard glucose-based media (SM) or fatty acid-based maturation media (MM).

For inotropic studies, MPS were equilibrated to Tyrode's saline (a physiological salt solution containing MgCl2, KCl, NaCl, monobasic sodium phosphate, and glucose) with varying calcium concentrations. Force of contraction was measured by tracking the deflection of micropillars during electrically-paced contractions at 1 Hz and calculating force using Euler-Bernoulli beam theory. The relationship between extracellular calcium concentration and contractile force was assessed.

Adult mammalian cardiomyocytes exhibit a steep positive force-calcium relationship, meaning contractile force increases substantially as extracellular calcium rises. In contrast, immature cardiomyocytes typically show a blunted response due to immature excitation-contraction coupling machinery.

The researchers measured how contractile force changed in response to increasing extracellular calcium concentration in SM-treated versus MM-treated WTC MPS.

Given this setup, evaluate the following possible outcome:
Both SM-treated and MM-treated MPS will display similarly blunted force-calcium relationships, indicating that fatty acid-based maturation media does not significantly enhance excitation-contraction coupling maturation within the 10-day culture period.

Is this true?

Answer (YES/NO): NO